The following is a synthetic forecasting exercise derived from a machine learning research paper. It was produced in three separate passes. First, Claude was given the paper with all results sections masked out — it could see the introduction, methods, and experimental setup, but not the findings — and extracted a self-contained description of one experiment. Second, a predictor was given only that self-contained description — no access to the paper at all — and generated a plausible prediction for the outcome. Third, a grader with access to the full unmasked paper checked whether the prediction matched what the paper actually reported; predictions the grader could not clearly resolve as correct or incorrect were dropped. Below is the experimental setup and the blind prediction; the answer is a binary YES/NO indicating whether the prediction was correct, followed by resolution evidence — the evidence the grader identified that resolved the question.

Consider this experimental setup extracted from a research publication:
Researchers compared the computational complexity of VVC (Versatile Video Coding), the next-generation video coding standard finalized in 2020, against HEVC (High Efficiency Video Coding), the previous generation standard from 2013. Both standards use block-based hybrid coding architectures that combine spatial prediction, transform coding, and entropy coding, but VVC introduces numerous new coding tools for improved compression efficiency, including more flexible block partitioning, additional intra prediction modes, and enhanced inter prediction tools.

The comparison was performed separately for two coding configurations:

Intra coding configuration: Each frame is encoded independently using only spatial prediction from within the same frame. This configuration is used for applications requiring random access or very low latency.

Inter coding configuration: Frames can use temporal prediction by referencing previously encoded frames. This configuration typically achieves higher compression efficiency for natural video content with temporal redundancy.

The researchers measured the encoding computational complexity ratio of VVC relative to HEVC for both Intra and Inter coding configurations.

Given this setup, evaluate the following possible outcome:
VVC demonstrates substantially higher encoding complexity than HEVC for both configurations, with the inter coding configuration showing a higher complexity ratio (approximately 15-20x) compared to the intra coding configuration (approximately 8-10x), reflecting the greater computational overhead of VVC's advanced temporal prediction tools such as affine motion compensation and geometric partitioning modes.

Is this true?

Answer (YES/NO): NO